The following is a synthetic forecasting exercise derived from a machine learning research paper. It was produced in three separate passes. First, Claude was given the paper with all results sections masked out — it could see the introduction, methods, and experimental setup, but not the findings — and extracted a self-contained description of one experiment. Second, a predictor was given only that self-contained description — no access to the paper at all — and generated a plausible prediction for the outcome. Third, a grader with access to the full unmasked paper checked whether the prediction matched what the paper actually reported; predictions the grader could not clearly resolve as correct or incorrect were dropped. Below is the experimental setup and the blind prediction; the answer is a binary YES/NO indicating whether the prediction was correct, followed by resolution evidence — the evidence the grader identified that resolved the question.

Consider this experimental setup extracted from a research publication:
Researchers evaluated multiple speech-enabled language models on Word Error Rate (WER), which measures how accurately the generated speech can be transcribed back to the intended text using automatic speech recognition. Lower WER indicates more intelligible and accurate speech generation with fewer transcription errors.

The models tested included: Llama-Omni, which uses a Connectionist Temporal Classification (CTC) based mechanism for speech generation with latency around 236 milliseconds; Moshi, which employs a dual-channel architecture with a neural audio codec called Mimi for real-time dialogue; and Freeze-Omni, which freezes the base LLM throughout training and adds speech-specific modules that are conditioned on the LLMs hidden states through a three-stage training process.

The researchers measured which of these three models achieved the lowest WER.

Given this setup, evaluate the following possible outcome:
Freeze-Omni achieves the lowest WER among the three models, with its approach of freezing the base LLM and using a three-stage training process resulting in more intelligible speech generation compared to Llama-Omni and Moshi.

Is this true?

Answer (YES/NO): NO